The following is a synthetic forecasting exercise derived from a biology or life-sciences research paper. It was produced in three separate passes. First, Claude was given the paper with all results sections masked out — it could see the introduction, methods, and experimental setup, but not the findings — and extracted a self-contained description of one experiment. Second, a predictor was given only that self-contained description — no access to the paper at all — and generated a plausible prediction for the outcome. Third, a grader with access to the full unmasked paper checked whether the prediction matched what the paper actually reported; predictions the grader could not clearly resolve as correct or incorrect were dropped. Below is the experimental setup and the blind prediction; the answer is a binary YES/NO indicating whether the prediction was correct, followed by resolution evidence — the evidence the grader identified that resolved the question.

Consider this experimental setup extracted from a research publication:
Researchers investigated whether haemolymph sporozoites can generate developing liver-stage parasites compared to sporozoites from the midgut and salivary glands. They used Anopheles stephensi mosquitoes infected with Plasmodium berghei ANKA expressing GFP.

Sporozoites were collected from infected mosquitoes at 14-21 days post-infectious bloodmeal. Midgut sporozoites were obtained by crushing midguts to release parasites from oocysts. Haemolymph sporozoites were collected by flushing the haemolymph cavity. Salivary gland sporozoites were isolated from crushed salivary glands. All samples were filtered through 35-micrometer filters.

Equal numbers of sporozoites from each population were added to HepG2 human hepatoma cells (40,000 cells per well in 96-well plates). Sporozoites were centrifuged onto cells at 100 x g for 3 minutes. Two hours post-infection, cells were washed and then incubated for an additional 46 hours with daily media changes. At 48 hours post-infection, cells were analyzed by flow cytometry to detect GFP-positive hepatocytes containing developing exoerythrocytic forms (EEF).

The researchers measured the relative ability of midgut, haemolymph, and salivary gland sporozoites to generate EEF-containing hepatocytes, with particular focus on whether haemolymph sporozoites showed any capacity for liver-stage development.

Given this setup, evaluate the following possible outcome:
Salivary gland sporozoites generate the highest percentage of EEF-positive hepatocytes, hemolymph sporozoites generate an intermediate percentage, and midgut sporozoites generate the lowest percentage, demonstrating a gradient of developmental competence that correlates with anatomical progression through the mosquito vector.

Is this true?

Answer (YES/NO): YES